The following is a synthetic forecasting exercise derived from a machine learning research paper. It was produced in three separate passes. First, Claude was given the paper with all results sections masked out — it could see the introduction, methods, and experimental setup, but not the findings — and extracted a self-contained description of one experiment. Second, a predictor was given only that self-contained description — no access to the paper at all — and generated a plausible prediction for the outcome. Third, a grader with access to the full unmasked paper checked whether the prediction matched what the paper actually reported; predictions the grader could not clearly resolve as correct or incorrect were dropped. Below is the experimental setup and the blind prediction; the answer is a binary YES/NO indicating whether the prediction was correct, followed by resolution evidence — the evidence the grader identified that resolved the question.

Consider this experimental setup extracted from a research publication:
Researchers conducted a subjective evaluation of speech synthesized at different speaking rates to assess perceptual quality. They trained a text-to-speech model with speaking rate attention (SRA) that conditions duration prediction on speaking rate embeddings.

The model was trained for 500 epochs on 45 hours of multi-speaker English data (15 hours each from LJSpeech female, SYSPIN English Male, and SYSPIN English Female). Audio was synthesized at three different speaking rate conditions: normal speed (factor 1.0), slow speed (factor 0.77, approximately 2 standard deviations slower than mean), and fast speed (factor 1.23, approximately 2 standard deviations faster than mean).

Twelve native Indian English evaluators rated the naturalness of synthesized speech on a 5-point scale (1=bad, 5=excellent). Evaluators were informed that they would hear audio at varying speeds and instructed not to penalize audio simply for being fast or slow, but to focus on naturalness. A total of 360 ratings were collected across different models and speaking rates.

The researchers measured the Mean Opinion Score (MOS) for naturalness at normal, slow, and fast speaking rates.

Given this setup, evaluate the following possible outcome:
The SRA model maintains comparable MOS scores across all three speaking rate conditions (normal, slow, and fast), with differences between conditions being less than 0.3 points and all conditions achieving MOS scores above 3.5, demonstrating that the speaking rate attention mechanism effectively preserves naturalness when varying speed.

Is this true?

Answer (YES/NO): NO